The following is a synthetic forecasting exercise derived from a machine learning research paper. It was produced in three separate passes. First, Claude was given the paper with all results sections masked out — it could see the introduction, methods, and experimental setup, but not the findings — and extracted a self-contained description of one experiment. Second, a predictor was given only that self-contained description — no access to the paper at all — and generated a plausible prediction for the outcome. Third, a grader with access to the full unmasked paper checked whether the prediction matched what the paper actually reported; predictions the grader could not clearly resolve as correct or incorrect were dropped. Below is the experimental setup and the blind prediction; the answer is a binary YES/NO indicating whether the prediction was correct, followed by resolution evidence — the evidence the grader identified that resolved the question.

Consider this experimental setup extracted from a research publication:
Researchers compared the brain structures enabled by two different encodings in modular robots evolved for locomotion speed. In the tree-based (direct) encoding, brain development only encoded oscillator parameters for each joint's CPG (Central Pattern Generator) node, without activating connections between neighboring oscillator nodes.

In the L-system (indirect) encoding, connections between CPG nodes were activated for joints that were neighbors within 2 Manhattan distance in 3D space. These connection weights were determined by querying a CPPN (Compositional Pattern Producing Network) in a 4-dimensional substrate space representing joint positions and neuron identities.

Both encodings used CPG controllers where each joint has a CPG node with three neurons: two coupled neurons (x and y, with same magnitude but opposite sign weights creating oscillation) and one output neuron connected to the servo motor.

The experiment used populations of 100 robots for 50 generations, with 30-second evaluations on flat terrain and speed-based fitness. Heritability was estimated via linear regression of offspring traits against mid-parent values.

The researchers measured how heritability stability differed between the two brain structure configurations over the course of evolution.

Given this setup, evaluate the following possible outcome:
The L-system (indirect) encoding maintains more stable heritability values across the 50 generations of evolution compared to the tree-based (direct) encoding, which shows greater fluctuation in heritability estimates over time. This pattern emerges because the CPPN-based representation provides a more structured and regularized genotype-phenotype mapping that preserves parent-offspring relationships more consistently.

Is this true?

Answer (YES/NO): NO